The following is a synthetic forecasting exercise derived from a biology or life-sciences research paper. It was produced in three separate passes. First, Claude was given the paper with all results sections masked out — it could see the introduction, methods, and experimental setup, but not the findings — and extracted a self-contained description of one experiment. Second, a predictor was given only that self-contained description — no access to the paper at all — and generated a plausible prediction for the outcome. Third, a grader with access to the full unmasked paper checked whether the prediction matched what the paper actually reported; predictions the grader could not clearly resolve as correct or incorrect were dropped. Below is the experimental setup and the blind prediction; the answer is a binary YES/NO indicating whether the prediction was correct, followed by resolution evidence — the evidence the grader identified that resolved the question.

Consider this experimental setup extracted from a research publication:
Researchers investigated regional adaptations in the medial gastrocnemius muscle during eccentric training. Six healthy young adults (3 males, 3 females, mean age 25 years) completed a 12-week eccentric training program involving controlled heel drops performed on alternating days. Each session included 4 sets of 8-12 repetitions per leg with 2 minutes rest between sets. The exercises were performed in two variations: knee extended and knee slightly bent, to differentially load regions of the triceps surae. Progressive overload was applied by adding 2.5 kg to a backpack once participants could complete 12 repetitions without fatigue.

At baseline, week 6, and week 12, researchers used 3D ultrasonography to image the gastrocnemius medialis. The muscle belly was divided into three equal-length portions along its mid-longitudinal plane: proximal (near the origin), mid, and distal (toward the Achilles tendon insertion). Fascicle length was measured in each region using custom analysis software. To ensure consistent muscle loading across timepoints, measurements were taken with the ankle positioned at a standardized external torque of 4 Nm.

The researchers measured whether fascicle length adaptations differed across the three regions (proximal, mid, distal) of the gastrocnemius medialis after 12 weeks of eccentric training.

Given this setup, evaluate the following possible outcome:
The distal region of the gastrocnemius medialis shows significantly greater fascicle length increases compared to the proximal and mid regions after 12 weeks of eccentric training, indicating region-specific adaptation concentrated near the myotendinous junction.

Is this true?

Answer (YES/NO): NO